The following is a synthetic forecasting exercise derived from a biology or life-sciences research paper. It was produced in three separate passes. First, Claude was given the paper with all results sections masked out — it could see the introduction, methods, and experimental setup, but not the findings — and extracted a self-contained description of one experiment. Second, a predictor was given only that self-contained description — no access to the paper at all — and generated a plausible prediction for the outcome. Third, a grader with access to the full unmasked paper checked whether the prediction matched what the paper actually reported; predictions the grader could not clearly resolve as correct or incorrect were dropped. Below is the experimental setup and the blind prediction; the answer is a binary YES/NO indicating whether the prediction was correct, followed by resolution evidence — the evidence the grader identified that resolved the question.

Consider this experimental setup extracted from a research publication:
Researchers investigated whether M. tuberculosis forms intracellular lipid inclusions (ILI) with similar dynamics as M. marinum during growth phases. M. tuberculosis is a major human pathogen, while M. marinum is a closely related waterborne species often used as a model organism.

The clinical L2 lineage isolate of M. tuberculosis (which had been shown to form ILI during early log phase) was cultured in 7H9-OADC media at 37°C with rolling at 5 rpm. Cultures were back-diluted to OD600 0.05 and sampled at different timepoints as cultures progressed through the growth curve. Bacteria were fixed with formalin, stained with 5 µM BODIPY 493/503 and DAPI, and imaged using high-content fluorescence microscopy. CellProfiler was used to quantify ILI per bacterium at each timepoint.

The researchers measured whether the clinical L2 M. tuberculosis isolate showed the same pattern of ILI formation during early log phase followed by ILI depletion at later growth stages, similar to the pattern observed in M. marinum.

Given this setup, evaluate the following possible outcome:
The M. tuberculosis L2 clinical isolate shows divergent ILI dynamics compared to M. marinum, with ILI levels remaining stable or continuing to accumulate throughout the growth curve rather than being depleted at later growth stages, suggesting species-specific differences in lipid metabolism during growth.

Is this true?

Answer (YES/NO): NO